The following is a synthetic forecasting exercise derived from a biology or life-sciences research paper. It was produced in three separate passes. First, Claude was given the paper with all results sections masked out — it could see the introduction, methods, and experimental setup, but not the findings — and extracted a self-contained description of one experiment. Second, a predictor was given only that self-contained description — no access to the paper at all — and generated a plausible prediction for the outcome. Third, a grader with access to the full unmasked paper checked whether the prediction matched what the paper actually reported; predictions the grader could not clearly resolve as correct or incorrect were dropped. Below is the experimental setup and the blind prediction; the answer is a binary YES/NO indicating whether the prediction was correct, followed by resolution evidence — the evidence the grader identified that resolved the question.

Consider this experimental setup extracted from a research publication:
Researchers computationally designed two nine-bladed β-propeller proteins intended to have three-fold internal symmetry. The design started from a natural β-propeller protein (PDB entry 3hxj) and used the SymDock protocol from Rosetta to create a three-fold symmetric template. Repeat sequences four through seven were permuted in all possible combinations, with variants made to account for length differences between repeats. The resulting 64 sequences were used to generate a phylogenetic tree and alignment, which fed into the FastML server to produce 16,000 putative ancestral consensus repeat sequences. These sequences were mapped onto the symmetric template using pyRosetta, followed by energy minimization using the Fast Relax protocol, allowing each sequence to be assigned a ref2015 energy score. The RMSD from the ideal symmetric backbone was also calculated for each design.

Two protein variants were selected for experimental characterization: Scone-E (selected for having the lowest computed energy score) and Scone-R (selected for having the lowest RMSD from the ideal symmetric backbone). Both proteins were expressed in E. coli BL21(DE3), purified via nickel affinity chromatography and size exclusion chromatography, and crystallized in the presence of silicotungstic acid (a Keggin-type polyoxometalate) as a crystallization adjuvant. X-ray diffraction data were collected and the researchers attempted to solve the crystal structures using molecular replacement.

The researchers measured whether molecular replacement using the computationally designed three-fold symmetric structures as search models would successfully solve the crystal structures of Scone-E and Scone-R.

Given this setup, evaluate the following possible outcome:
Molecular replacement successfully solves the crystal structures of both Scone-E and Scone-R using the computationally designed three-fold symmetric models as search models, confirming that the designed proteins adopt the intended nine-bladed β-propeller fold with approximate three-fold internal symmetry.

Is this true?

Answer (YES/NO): NO